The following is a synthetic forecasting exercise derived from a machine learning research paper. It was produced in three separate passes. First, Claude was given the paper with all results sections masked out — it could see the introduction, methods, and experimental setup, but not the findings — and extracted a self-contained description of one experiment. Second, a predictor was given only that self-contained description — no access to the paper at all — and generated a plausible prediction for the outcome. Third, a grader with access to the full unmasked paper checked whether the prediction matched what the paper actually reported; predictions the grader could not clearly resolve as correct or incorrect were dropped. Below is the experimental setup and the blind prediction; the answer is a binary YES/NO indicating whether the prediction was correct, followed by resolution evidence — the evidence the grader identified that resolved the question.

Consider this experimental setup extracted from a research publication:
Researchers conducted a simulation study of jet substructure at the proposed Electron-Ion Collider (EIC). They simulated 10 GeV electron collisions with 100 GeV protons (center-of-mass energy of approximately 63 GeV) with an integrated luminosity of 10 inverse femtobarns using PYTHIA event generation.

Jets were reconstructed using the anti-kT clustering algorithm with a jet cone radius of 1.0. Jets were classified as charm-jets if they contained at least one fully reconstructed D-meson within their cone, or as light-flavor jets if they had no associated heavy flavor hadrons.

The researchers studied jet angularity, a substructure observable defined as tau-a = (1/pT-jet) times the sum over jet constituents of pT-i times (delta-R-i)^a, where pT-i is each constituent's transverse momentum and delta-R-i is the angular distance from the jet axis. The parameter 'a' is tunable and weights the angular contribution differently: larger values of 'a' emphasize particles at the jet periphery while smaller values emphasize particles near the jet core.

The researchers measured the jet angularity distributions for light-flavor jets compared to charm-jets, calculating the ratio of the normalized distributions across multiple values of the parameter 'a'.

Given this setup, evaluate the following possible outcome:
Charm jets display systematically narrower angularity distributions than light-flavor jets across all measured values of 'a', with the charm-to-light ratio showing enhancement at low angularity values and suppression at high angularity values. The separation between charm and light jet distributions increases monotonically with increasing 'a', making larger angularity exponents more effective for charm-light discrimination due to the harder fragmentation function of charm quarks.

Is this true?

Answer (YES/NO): NO